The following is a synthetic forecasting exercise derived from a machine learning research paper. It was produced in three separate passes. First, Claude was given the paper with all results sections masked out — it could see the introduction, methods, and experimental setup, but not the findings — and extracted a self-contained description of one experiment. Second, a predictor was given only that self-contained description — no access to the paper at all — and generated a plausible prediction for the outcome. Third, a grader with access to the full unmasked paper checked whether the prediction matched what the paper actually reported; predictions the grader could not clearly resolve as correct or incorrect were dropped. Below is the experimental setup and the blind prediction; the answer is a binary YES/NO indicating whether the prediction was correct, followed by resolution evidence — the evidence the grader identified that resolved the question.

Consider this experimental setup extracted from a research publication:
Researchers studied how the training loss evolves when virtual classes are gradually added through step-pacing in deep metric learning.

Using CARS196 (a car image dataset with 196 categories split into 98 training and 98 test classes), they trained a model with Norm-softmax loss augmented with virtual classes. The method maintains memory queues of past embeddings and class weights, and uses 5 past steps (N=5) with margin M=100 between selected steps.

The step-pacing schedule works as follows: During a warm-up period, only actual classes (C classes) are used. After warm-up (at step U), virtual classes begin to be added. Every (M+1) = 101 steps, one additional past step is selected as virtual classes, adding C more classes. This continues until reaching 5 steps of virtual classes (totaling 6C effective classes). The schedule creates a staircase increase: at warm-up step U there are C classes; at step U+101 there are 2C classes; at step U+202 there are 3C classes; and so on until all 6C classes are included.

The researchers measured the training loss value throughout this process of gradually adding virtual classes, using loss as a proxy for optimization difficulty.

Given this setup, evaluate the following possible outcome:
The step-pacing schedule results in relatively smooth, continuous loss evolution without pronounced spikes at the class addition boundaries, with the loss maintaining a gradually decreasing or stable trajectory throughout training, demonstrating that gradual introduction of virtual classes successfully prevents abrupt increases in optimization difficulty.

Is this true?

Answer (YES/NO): NO